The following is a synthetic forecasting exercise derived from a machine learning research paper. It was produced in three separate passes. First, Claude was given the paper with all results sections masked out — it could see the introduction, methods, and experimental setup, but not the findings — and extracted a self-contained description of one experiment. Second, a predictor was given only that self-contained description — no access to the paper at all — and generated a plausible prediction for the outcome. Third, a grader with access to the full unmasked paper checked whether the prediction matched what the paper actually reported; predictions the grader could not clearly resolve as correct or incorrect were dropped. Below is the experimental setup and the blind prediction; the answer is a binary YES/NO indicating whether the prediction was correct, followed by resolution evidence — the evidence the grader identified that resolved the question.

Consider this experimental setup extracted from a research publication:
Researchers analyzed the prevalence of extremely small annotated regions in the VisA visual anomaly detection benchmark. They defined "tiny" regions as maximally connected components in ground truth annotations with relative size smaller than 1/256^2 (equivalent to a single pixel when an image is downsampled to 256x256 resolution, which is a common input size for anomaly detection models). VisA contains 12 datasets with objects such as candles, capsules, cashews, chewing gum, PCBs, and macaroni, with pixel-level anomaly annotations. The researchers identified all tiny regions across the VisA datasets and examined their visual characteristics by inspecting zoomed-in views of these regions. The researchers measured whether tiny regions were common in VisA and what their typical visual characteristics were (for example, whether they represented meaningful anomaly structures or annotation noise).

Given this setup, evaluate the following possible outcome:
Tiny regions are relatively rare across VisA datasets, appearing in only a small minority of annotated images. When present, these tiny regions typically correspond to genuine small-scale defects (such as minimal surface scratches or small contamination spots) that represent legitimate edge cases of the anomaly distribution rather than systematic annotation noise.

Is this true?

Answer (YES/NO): NO